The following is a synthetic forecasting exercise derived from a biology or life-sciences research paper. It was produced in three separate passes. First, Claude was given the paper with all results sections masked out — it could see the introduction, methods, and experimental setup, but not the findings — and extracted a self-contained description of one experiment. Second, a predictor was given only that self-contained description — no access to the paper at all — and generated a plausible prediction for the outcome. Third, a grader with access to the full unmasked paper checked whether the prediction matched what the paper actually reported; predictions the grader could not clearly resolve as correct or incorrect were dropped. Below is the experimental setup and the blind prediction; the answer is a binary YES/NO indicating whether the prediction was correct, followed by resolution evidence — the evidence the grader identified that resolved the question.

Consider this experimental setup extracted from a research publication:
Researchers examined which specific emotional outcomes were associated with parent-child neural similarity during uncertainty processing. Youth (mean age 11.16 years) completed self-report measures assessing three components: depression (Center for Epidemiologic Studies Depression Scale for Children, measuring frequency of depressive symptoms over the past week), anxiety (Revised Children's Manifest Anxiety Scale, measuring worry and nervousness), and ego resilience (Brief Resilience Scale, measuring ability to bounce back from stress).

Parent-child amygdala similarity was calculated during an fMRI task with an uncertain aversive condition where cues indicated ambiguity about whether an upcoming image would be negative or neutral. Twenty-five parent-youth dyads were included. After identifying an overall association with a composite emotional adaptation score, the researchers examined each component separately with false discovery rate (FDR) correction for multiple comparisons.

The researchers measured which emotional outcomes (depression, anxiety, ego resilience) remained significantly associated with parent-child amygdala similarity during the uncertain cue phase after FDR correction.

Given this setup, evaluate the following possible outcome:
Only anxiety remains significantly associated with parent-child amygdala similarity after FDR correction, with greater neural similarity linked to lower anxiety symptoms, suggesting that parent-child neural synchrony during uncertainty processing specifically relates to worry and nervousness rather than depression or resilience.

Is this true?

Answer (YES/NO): NO